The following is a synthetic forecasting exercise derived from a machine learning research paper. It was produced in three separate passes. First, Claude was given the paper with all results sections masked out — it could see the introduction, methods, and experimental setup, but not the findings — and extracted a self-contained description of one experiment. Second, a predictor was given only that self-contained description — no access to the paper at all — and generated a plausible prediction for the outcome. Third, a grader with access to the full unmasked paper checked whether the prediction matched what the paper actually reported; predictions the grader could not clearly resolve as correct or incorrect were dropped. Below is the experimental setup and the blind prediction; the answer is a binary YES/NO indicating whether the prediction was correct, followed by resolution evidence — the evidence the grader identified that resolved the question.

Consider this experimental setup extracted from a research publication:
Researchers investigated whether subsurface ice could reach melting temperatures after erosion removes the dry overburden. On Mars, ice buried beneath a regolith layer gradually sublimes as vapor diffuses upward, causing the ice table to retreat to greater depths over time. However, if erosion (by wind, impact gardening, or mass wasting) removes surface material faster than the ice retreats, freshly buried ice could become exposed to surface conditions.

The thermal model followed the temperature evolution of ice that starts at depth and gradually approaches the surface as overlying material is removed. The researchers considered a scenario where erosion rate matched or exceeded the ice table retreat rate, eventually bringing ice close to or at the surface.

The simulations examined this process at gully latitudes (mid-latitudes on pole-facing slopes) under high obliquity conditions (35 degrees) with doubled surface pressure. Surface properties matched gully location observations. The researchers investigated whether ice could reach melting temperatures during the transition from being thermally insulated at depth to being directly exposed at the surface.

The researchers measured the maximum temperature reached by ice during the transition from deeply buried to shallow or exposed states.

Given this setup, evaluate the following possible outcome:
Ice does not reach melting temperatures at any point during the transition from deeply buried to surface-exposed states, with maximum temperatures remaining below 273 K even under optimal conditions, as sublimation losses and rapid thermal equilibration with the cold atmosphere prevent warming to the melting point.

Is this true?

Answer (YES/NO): NO